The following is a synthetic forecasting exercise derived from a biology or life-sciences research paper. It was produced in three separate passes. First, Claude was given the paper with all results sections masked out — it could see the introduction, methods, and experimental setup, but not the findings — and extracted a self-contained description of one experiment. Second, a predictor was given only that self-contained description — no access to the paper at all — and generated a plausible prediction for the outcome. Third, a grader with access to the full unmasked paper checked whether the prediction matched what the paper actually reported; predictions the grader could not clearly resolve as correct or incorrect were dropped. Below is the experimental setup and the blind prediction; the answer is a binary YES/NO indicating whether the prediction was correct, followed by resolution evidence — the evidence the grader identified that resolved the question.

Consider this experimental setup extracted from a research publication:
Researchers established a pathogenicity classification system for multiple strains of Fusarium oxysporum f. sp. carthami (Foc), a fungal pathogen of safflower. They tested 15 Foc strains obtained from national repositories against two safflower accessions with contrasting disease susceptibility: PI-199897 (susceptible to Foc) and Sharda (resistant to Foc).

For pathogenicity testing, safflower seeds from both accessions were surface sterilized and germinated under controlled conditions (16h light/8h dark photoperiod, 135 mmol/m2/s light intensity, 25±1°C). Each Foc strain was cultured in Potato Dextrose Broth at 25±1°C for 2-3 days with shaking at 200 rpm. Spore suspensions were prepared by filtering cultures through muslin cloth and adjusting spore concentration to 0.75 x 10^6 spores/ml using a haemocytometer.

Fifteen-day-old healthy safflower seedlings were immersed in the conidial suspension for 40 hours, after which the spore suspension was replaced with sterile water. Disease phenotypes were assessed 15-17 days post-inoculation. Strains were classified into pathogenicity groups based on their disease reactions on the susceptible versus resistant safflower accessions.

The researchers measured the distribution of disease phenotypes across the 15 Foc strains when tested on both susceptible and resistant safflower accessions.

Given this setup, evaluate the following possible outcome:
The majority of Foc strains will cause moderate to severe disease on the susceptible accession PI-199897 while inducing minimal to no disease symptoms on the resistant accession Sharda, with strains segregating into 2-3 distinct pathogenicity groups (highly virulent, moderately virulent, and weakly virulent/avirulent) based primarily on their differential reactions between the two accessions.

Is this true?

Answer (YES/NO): NO